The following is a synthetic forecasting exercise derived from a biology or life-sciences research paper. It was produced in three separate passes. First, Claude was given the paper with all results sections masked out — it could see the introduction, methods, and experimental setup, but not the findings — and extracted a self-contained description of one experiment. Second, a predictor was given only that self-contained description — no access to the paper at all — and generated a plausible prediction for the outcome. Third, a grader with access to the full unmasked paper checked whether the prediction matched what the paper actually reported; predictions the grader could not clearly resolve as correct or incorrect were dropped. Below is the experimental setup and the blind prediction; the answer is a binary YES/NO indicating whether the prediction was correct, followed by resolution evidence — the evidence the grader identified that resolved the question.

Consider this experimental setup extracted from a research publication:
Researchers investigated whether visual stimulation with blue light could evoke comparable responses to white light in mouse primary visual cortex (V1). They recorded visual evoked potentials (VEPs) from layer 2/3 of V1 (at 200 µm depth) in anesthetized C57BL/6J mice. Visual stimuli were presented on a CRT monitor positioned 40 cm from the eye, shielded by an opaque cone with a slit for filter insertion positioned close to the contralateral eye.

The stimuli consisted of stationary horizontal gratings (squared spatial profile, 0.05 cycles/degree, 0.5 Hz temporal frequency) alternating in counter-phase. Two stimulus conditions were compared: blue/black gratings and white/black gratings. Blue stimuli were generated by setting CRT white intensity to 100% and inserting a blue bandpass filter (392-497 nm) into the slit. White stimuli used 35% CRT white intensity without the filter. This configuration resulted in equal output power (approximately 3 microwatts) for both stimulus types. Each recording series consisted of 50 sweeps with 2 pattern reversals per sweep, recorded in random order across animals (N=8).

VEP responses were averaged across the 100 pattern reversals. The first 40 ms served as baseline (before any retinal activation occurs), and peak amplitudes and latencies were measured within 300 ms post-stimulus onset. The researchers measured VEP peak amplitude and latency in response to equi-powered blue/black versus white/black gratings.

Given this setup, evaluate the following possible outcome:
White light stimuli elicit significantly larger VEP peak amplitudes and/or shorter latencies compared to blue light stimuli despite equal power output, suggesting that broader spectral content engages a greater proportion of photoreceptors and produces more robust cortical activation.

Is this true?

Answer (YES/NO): NO